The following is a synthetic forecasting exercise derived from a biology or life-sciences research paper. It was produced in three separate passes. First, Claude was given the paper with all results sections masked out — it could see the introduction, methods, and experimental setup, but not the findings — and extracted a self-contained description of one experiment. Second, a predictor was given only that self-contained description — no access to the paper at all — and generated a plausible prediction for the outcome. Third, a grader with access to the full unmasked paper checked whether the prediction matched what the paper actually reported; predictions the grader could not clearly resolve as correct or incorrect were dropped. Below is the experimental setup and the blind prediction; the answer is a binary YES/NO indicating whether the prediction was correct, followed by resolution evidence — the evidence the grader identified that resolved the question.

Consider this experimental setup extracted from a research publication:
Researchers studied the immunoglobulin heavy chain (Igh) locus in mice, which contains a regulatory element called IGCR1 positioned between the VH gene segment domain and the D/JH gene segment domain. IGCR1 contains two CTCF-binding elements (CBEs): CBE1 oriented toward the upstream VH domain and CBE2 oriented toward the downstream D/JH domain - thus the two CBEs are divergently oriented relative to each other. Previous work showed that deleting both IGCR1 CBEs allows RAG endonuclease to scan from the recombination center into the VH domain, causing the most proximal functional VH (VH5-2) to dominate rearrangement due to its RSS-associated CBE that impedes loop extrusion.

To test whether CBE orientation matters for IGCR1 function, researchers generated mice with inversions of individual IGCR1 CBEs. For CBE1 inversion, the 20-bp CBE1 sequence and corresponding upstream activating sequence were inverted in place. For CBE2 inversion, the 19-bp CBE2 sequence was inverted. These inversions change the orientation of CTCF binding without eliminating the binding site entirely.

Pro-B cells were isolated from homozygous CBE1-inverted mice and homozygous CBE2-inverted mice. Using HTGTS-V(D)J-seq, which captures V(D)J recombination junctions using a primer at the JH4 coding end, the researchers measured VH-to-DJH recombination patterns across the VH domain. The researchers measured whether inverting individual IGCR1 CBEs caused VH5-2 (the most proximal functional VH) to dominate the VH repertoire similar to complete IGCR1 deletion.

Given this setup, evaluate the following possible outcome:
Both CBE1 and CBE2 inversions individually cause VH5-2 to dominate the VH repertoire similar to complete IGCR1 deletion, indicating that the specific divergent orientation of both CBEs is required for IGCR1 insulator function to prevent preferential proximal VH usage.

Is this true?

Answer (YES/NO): NO